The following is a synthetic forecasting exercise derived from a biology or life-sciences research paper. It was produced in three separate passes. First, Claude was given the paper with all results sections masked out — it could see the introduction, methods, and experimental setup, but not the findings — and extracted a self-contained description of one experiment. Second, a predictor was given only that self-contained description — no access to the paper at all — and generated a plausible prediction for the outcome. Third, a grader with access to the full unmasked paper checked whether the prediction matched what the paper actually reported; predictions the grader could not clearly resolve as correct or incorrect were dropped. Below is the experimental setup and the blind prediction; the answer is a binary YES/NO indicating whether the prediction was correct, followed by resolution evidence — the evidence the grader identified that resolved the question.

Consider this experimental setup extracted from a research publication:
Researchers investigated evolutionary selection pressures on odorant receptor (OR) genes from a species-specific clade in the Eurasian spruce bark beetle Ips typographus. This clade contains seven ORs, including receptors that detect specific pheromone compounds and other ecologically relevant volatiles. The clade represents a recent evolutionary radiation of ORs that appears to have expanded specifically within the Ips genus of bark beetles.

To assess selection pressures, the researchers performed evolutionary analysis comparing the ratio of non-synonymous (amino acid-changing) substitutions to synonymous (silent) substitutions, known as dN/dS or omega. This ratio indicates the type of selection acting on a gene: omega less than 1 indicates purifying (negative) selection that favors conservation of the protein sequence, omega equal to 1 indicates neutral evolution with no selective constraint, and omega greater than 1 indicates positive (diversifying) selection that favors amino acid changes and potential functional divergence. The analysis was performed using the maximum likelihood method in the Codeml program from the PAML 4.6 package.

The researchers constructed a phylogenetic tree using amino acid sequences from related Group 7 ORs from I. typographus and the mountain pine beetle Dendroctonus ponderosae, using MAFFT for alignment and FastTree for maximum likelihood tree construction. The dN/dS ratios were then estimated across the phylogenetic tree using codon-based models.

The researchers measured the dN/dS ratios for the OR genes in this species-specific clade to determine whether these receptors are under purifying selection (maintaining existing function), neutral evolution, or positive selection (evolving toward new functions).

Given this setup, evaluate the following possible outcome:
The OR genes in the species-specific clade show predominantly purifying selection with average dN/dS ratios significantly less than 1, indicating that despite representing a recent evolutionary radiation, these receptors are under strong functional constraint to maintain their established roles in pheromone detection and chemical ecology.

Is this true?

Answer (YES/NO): YES